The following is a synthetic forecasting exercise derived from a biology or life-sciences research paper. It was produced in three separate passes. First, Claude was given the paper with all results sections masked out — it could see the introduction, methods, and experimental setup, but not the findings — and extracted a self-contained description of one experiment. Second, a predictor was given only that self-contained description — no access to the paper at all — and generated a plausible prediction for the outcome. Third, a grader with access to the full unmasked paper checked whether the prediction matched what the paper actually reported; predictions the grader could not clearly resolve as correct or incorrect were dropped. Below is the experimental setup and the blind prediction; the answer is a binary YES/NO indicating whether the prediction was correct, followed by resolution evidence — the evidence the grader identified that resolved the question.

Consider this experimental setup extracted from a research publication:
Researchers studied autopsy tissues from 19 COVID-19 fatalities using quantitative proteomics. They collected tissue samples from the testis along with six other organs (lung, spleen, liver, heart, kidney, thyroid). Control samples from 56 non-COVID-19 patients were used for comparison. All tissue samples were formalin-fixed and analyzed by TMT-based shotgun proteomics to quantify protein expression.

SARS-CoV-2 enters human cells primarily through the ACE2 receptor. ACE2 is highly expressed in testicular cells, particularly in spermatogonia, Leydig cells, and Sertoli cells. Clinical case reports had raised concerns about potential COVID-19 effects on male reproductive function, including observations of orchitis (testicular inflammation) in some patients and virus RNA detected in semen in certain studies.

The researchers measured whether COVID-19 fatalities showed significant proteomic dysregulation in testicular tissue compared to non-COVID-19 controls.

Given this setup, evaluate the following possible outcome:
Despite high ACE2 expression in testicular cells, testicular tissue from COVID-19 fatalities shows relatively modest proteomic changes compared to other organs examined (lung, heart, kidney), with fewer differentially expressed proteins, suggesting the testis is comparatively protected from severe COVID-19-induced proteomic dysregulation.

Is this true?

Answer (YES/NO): YES